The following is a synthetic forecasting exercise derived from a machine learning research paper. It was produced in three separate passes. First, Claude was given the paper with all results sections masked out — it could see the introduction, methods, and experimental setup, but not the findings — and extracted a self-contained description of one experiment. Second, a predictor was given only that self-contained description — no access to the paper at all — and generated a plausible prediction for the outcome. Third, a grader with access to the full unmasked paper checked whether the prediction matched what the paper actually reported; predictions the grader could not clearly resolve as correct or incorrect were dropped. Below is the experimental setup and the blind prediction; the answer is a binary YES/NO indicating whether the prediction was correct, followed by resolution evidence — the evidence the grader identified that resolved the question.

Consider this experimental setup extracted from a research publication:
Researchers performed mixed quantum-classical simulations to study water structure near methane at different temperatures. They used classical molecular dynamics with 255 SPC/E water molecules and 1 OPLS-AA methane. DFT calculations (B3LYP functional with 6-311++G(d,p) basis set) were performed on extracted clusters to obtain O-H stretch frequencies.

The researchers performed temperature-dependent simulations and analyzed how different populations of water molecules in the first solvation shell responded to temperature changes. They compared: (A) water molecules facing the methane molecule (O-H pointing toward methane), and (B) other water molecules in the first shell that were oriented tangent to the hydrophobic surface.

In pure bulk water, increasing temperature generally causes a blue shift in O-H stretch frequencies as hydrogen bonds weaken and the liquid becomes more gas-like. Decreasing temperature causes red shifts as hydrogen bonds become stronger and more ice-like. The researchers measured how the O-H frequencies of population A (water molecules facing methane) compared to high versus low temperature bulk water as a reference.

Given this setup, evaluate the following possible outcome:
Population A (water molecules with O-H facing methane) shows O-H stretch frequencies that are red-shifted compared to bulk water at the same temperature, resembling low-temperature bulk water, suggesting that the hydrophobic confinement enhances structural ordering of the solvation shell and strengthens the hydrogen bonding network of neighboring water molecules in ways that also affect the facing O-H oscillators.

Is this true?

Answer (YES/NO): NO